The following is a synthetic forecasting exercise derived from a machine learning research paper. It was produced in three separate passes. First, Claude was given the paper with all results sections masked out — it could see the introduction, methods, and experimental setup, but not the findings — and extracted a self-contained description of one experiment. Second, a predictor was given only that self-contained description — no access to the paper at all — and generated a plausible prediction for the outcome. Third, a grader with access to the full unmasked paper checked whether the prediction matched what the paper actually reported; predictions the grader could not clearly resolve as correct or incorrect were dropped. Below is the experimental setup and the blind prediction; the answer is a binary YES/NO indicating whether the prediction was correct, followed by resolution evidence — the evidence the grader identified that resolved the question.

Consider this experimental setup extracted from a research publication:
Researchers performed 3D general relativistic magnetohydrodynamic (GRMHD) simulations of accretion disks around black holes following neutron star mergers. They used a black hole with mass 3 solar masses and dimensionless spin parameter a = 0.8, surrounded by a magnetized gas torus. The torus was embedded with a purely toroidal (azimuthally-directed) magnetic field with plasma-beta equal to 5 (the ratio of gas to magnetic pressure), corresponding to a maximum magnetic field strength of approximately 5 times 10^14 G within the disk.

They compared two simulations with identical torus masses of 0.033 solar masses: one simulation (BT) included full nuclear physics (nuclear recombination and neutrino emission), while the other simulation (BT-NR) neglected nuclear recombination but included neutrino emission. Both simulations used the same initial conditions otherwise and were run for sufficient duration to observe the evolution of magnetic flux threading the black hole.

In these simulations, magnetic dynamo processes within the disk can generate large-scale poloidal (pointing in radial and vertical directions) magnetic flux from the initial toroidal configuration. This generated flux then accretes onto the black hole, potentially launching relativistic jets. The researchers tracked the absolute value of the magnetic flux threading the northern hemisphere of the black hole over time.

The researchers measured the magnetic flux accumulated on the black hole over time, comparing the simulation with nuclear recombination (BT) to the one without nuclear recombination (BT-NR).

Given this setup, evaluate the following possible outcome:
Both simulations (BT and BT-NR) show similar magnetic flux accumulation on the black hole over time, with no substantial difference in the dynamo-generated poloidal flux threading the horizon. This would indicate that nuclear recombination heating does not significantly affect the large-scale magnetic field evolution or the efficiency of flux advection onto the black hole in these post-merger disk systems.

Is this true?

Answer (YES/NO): NO